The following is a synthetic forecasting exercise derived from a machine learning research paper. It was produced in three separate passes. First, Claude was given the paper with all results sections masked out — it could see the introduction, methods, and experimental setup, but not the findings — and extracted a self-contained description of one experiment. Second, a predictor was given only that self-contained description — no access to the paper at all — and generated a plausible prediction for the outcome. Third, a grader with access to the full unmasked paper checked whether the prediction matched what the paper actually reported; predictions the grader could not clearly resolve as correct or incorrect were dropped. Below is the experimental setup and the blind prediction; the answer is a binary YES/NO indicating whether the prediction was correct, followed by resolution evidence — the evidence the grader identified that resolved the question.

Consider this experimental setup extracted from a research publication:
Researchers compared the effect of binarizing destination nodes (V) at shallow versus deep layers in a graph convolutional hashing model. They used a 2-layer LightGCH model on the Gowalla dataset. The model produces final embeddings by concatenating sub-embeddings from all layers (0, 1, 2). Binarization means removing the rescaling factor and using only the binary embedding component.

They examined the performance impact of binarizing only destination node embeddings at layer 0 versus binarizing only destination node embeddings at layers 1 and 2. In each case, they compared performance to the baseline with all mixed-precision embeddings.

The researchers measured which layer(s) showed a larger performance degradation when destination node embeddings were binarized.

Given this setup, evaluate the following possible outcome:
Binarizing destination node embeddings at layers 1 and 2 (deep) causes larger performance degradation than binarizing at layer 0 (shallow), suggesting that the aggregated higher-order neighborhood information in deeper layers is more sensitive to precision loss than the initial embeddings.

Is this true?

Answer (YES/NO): YES